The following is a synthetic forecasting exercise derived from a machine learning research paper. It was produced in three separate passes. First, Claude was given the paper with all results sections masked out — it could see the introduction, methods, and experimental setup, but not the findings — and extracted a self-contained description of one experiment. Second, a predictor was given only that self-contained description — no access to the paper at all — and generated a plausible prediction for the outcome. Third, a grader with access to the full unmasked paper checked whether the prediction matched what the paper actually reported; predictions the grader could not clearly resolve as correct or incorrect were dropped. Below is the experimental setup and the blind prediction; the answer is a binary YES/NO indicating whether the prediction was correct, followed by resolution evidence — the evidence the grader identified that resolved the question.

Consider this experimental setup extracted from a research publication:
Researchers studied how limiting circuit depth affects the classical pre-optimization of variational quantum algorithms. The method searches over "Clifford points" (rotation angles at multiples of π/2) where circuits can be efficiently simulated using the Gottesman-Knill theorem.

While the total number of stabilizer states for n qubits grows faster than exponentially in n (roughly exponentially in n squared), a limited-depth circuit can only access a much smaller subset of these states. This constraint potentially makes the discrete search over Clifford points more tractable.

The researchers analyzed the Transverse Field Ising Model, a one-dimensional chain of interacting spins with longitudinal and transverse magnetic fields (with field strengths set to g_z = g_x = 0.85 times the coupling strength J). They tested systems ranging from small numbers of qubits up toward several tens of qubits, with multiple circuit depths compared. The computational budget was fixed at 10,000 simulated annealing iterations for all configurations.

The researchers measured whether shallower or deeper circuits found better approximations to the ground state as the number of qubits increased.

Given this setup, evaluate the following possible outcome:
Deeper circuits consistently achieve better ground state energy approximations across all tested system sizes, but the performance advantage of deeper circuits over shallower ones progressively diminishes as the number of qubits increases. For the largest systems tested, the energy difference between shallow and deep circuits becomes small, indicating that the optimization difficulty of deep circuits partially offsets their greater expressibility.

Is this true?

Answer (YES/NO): NO